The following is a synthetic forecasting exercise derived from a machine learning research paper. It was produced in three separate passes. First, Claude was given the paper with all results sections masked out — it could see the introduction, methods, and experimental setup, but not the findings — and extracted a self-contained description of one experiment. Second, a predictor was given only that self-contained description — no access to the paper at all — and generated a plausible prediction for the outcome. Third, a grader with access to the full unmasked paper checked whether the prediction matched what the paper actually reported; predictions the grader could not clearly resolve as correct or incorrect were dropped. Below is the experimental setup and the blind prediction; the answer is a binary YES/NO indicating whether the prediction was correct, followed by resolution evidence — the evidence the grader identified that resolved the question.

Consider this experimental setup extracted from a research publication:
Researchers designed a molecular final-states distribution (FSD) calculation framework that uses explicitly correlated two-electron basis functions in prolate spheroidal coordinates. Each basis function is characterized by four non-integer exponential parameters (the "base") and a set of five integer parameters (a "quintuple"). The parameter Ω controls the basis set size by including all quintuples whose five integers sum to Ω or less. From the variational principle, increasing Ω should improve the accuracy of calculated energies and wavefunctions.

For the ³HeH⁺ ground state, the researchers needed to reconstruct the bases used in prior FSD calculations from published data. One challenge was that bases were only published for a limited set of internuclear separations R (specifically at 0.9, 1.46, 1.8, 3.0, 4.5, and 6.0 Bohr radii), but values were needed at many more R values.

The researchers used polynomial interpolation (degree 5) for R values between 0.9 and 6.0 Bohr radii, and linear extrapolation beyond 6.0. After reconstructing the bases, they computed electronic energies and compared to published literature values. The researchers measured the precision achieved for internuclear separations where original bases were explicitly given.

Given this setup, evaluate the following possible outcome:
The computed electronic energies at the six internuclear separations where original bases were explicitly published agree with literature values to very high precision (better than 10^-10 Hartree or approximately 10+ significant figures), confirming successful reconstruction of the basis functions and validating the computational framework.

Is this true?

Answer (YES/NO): NO